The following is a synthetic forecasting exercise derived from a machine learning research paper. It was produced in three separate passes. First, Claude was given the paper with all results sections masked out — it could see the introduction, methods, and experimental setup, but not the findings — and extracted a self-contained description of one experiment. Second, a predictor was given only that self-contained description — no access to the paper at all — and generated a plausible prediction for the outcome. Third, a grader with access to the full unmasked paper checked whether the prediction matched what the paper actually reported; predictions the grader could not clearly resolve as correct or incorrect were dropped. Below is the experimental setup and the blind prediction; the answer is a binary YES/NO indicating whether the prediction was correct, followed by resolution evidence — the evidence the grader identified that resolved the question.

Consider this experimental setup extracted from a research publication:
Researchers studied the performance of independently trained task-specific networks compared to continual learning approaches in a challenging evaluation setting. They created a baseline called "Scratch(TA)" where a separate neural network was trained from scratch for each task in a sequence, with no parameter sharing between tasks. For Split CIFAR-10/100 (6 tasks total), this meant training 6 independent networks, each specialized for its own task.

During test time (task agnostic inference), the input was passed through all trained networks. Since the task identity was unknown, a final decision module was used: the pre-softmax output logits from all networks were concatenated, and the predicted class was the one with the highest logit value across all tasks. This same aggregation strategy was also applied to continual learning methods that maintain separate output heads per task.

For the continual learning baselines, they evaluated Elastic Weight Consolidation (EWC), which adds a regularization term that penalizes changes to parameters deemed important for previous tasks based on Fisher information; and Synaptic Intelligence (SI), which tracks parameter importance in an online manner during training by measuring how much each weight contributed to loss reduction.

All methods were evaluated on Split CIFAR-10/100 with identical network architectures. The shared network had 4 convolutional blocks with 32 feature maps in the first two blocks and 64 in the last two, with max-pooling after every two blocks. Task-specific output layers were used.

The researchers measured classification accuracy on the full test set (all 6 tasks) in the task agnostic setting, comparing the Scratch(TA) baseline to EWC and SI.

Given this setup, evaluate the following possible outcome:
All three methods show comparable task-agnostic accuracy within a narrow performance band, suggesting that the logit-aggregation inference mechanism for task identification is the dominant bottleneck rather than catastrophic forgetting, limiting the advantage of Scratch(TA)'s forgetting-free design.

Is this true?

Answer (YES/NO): NO